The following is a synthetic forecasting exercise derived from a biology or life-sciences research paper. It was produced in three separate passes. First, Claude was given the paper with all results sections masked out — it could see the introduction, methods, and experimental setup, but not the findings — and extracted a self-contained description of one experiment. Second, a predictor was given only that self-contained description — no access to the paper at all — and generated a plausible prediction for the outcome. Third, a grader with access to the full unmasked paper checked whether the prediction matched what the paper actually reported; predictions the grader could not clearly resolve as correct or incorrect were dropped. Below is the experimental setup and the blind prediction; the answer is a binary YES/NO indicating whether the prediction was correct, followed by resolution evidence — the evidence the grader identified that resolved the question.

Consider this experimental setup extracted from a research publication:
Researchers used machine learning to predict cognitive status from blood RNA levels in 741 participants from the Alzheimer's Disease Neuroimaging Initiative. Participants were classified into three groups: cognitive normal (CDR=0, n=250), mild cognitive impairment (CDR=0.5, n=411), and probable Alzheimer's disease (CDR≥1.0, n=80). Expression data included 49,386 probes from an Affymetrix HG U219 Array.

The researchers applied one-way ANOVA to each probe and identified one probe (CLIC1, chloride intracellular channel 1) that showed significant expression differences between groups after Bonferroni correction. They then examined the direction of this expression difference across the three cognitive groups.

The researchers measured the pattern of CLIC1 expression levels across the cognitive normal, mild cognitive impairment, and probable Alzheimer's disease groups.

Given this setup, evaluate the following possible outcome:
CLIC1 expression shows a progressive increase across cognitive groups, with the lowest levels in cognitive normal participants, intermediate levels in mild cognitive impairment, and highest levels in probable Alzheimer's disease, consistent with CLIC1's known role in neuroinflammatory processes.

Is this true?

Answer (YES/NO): NO